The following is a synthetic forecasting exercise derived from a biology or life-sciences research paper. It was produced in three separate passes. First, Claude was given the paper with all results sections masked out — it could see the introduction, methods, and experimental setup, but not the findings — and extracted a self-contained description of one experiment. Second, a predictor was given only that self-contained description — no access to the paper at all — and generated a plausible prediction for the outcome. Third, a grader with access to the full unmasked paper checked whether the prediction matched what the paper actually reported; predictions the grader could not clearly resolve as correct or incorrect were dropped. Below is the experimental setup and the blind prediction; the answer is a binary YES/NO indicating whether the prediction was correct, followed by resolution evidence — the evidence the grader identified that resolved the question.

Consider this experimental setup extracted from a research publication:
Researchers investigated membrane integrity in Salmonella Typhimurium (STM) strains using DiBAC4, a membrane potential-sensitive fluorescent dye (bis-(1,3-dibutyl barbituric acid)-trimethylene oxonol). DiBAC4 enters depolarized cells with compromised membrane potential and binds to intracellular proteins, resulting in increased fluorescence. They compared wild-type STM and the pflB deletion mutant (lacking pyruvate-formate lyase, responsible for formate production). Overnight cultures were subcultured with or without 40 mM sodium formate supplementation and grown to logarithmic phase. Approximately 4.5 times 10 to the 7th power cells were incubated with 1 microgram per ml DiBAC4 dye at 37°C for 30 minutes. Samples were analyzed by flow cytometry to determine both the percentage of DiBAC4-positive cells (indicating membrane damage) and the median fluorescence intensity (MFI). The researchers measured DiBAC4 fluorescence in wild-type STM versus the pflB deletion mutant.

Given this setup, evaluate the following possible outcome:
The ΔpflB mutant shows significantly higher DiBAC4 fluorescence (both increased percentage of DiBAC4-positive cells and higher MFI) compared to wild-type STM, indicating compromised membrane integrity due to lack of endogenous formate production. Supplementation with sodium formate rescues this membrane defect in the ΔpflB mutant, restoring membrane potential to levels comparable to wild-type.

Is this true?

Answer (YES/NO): YES